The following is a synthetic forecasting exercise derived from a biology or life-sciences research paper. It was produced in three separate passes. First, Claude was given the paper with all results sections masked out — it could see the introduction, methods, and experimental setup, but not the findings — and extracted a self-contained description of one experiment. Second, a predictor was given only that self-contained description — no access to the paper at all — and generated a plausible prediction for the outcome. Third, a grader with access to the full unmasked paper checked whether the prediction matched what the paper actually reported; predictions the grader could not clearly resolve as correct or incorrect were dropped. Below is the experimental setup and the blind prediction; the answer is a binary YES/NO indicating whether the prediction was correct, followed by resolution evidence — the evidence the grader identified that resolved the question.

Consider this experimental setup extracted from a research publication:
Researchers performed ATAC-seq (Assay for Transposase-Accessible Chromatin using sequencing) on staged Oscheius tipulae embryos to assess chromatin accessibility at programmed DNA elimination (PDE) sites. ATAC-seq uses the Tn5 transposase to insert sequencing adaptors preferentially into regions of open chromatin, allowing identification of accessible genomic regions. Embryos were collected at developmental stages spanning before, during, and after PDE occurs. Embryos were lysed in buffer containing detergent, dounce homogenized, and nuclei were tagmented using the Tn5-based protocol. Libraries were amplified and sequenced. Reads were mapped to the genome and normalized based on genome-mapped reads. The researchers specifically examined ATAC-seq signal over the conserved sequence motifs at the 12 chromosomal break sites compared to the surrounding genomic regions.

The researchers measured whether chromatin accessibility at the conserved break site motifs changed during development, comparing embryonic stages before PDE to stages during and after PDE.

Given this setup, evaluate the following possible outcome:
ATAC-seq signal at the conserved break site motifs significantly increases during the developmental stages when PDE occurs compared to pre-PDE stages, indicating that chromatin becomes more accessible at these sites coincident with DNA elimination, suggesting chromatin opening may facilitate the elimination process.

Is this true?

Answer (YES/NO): NO